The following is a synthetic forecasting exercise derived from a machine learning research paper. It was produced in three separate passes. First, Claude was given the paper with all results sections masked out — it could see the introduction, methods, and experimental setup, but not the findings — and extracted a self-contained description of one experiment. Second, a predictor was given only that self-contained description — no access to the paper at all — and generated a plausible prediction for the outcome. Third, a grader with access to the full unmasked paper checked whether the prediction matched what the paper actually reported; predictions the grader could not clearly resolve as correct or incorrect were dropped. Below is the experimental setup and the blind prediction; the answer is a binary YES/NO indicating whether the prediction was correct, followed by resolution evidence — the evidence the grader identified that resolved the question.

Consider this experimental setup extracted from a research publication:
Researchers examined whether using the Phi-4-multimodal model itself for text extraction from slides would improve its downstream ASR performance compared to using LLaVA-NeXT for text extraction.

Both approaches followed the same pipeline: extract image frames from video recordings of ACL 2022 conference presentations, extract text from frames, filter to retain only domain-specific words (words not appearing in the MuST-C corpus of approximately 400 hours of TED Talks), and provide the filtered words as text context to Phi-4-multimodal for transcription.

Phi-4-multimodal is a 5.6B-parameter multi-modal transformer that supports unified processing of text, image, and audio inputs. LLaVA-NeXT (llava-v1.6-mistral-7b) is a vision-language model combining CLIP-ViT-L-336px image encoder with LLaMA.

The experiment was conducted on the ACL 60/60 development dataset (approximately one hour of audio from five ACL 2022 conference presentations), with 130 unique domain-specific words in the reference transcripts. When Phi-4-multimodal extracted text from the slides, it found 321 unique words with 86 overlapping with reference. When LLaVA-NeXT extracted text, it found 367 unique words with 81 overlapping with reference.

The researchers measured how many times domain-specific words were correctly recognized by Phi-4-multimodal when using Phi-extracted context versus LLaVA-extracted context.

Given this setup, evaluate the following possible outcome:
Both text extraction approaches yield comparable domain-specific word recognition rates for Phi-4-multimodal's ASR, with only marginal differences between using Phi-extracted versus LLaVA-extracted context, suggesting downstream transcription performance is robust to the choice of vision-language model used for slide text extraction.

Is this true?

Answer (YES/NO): YES